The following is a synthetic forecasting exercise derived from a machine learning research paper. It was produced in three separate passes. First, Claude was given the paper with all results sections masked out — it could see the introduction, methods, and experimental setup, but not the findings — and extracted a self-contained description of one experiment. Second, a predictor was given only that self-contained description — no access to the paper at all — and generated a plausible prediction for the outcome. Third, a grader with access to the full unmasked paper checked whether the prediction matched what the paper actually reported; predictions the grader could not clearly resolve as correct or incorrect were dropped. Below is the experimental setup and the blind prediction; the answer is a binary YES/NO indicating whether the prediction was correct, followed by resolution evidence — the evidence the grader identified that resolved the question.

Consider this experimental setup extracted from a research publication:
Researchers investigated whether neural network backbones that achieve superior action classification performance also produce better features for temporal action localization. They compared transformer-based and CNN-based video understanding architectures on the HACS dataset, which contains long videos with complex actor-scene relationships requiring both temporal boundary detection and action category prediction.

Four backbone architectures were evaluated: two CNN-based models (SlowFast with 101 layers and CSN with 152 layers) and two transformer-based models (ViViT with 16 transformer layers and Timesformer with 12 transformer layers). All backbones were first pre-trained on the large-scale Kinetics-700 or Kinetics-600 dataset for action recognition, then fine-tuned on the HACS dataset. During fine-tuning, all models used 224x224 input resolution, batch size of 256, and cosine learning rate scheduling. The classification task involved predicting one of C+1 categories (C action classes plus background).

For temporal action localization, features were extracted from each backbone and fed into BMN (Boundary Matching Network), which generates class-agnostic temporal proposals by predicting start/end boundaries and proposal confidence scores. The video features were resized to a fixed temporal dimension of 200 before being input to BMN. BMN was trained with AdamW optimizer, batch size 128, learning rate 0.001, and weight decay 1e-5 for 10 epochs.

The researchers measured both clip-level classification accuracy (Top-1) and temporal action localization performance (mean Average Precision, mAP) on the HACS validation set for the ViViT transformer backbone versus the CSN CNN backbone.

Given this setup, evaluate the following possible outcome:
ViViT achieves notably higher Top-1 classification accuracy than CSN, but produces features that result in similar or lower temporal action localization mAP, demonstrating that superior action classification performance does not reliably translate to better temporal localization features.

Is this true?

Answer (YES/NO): YES